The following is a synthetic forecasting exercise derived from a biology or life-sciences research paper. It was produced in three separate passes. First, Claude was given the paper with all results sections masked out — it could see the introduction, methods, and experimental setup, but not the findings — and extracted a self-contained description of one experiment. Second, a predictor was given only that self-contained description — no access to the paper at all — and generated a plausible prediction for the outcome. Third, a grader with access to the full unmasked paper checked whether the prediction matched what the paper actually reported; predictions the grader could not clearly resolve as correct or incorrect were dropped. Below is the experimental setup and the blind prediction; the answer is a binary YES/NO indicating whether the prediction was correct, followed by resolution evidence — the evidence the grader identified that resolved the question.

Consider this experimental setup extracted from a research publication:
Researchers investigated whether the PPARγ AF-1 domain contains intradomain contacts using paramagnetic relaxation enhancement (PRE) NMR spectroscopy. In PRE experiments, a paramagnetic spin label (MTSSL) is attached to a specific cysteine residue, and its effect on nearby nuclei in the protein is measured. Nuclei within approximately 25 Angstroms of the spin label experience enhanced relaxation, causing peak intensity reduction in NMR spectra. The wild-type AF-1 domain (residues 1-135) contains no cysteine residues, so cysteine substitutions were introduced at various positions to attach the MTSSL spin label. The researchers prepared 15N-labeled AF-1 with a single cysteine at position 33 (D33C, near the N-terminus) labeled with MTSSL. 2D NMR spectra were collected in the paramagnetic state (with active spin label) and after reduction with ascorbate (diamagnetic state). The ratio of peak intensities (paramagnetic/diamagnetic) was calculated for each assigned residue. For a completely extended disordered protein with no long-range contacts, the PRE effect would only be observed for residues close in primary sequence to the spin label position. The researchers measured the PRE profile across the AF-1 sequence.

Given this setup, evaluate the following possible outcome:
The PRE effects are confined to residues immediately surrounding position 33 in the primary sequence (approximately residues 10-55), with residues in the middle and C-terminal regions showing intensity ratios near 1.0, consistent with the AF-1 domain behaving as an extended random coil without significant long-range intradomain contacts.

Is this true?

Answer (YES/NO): NO